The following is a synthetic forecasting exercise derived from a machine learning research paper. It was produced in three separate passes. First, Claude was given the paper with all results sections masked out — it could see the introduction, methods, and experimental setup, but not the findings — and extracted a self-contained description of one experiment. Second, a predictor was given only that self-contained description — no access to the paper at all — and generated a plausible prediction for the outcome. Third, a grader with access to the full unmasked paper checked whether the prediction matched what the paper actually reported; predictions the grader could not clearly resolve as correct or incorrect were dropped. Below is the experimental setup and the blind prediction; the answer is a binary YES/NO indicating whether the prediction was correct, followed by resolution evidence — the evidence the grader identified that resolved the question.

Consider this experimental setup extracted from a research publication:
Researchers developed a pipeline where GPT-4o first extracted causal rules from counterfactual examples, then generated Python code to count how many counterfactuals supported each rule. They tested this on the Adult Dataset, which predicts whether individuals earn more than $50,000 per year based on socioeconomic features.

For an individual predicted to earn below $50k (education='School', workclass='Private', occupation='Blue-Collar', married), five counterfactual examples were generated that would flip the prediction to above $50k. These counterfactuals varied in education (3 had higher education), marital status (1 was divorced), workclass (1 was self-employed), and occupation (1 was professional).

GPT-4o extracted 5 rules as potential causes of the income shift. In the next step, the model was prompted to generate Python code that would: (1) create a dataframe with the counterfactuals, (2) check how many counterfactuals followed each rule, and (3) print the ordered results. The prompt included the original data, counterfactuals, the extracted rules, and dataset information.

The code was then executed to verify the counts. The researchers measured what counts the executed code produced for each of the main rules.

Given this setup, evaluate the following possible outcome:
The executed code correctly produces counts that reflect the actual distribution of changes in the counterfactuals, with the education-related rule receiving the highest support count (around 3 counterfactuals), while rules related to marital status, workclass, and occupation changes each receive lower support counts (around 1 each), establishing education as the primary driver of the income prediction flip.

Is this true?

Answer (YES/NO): YES